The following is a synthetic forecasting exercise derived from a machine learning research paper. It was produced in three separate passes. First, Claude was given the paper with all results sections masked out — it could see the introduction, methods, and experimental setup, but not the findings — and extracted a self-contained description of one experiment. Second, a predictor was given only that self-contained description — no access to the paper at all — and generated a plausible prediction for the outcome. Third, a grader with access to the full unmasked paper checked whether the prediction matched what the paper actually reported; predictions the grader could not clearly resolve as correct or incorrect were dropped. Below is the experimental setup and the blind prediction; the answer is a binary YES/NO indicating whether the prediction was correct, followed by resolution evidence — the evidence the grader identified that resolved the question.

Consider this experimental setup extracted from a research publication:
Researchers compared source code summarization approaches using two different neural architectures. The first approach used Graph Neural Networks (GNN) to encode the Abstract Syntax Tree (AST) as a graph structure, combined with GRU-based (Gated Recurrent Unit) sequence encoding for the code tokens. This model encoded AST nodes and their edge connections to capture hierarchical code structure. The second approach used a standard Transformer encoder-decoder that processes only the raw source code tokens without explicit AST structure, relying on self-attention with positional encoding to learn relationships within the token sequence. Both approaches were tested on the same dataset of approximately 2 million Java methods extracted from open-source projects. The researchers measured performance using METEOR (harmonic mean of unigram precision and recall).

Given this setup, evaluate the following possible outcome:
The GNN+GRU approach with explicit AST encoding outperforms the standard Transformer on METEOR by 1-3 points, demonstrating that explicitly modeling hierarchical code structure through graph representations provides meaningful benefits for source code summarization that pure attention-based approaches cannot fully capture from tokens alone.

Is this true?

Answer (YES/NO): NO